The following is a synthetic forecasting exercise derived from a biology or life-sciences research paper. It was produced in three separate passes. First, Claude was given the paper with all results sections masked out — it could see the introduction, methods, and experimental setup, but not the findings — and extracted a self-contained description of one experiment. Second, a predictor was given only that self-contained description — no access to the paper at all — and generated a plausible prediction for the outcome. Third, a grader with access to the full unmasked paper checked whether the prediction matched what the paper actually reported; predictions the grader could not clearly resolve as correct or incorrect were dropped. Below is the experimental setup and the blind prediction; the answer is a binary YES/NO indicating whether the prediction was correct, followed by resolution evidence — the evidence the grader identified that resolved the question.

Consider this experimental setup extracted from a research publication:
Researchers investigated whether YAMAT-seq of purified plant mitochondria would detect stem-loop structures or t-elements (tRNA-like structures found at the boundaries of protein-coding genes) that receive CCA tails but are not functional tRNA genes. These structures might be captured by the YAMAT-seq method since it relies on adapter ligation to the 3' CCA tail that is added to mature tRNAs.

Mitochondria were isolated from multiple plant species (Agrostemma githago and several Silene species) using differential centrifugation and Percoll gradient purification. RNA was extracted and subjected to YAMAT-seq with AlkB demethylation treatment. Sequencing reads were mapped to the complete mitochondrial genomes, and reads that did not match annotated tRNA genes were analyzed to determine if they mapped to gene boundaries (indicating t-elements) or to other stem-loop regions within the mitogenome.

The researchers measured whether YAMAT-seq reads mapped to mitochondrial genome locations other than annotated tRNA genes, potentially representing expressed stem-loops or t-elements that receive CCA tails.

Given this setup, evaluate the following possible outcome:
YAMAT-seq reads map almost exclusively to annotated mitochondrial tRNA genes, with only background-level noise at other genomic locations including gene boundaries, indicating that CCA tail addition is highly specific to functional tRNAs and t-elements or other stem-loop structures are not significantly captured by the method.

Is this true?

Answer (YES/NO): NO